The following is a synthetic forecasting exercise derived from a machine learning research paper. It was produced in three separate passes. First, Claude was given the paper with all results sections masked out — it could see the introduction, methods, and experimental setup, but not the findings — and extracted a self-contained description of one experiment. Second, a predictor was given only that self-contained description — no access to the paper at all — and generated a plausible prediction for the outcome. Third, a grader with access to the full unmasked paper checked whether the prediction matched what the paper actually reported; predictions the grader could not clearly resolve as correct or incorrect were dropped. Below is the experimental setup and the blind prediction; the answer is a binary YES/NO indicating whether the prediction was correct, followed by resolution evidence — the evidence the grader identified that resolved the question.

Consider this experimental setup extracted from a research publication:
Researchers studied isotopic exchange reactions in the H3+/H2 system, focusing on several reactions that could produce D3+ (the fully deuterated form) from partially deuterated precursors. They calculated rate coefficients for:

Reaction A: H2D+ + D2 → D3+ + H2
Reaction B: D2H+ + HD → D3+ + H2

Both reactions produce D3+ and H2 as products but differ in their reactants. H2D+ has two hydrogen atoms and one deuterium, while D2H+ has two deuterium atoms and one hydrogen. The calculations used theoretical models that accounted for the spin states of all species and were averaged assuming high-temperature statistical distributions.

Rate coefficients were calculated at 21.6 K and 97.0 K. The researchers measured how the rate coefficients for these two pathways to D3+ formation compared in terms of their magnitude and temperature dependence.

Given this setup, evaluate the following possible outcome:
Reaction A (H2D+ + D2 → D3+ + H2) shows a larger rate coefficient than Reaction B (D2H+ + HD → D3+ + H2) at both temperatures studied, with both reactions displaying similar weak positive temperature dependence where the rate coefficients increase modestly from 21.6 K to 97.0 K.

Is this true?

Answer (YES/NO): NO